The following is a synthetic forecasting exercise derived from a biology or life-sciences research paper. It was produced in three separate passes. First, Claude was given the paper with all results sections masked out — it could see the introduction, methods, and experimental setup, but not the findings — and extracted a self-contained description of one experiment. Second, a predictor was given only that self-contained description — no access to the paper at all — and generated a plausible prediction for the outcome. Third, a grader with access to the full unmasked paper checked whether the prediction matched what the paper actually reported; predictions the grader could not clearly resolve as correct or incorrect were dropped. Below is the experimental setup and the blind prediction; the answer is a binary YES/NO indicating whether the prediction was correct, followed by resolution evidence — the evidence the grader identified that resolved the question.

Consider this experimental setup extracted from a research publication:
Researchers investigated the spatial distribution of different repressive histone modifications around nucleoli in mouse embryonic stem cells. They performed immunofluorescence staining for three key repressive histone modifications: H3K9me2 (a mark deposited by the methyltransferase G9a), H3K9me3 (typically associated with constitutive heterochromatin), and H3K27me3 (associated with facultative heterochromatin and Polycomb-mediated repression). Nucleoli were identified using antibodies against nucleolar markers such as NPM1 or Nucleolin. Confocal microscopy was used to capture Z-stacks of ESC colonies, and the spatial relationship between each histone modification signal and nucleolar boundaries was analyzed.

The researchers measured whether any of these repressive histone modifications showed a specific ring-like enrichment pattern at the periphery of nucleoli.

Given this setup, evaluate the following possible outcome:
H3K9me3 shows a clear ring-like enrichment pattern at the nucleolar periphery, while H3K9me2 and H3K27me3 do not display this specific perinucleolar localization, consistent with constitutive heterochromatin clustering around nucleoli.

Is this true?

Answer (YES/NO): NO